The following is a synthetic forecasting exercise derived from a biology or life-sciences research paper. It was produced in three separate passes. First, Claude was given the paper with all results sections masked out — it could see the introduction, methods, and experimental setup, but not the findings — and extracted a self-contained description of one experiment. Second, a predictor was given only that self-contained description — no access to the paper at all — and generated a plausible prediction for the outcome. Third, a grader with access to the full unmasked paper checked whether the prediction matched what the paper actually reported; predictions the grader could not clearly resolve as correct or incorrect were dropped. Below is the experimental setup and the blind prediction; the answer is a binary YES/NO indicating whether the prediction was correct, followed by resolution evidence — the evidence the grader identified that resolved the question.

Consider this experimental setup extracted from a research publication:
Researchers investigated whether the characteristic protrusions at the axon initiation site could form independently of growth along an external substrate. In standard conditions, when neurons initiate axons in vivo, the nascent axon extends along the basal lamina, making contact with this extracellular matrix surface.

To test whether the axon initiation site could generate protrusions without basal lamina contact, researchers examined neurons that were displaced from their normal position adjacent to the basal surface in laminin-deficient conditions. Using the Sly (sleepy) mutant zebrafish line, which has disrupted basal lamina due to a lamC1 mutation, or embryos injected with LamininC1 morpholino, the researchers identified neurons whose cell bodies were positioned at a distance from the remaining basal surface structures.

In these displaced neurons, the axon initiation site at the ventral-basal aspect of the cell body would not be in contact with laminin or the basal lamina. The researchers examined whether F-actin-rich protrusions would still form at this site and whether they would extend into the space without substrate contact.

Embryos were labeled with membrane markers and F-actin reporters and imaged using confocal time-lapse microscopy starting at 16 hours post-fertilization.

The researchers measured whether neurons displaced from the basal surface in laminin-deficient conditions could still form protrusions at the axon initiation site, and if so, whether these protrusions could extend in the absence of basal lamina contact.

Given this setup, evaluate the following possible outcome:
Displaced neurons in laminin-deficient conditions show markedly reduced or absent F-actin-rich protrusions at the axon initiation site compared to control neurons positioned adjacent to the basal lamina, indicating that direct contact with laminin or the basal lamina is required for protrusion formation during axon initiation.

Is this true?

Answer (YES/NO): NO